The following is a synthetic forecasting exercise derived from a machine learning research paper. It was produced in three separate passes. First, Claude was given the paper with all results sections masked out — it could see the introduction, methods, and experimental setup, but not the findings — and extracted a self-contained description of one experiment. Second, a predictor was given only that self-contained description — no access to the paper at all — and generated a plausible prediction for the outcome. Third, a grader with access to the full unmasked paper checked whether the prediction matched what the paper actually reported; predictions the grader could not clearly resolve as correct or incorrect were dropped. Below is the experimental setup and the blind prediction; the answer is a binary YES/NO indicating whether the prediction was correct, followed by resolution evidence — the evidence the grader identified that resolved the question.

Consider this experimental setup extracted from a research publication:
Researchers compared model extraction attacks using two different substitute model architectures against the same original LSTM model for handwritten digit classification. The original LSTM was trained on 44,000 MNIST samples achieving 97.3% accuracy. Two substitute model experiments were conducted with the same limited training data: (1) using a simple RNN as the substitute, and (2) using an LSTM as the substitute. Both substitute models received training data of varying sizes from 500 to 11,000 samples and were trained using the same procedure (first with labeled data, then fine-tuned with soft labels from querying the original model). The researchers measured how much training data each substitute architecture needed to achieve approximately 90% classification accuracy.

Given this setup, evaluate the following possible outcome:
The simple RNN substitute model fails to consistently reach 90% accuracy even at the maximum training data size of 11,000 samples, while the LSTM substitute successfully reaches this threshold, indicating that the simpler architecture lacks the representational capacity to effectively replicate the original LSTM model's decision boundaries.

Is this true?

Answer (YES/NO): NO